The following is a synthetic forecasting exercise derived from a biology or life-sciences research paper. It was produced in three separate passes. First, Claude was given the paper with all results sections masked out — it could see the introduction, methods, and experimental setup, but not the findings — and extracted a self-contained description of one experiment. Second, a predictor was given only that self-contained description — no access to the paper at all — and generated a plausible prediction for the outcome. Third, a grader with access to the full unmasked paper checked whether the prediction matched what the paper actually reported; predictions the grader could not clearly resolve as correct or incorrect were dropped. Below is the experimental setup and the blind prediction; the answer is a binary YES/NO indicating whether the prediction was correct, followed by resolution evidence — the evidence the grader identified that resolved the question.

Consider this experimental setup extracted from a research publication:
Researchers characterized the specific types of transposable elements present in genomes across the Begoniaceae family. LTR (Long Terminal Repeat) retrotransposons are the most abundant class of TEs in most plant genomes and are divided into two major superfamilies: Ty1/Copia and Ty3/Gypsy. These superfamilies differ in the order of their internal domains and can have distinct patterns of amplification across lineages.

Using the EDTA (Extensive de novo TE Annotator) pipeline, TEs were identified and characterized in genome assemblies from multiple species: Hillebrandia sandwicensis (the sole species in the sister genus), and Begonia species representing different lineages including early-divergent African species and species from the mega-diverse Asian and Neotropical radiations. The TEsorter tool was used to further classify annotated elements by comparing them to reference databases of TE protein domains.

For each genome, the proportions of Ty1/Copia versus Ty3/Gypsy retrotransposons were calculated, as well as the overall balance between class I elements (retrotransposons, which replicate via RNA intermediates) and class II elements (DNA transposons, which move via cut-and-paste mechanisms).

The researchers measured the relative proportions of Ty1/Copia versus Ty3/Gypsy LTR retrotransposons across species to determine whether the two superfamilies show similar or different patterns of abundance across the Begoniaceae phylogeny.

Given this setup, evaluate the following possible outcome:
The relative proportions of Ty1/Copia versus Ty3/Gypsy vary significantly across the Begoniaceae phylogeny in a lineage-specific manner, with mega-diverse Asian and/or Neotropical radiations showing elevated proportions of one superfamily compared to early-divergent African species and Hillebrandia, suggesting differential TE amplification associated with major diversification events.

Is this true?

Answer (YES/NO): NO